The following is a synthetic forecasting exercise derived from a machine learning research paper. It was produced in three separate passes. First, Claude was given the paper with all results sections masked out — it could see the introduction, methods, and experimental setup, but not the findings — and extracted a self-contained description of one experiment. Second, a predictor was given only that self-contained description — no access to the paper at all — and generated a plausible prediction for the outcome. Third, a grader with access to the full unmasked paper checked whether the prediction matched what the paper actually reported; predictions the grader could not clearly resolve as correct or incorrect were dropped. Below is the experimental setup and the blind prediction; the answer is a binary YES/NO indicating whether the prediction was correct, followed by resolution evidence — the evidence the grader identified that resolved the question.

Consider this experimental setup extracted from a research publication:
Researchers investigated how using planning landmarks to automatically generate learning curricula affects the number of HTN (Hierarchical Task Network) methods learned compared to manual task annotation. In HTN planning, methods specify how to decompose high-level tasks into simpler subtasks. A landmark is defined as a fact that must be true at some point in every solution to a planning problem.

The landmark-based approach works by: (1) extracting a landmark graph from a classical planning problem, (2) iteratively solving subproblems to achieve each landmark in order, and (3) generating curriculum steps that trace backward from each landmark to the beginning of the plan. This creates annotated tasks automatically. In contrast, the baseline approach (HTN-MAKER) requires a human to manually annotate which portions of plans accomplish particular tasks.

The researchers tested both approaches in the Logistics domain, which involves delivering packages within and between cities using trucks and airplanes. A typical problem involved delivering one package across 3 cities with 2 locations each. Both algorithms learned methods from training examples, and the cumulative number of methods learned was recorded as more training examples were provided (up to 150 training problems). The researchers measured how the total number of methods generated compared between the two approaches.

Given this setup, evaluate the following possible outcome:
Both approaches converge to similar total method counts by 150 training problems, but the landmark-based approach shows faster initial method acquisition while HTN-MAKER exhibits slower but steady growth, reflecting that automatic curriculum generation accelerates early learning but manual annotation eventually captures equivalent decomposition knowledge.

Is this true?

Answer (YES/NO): NO